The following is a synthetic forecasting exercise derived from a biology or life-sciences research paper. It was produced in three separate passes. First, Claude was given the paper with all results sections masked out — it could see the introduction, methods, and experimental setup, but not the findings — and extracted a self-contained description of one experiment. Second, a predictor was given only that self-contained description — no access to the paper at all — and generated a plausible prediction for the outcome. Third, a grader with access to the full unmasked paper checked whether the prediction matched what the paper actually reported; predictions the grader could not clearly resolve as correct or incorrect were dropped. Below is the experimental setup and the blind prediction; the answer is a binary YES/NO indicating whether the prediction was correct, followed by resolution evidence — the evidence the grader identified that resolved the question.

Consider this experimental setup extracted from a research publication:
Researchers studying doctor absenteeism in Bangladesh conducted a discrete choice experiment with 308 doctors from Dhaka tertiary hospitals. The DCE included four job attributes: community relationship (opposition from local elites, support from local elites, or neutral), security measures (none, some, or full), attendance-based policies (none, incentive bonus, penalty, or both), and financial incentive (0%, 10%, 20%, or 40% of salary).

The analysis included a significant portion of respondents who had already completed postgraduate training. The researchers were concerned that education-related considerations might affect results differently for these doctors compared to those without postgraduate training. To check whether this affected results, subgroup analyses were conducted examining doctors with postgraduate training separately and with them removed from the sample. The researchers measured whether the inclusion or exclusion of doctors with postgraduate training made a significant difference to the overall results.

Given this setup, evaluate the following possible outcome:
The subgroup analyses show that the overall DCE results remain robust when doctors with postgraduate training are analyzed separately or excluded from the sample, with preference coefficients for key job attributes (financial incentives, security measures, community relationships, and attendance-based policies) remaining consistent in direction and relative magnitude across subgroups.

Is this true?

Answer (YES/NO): YES